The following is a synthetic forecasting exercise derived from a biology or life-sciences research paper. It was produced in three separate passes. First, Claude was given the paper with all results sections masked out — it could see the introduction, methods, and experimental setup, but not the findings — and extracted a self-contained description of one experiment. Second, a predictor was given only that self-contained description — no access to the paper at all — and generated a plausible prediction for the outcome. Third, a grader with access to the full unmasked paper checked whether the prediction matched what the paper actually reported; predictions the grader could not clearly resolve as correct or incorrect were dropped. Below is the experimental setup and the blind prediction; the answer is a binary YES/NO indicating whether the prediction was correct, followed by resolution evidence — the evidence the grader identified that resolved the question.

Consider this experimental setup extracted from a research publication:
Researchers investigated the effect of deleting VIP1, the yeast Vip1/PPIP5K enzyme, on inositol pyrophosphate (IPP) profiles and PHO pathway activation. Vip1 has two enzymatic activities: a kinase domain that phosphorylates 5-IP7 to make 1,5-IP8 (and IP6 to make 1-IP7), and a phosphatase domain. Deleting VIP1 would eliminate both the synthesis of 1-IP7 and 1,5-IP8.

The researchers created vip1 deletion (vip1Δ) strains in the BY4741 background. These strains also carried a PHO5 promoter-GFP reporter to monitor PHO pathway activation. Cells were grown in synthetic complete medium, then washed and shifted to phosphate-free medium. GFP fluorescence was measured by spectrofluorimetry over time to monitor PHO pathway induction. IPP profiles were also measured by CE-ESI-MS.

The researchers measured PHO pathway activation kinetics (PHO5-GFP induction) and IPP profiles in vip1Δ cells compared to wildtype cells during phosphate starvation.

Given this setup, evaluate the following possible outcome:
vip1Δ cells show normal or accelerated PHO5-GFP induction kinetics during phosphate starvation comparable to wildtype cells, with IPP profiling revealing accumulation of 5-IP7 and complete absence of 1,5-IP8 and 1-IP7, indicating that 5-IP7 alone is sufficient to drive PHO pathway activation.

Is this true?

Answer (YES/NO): NO